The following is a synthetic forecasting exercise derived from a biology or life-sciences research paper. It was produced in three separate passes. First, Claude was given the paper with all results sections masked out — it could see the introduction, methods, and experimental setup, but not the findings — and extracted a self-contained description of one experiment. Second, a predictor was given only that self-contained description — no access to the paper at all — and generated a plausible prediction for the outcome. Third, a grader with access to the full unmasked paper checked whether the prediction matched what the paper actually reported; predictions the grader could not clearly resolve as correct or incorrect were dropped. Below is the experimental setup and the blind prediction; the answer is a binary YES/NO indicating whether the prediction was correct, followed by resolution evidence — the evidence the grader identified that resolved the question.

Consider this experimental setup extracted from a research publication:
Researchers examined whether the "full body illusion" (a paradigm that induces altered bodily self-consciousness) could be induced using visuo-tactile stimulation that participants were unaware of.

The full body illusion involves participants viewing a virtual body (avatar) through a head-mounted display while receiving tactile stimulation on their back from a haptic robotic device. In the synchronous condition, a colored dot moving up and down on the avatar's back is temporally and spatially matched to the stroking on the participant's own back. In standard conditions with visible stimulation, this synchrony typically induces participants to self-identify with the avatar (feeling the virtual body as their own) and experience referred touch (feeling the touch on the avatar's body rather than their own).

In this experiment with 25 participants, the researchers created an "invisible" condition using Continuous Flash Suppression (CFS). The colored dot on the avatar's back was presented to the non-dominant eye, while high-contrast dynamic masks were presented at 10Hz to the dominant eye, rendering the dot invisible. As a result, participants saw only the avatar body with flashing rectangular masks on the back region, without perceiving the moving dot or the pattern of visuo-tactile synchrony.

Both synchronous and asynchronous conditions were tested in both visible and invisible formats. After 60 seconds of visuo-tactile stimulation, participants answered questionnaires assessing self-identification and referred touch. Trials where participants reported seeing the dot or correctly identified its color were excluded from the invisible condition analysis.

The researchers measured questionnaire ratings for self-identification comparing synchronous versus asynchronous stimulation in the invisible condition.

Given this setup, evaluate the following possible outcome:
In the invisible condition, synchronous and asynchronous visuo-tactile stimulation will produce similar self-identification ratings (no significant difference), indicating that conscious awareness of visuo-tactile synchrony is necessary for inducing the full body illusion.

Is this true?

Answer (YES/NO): NO